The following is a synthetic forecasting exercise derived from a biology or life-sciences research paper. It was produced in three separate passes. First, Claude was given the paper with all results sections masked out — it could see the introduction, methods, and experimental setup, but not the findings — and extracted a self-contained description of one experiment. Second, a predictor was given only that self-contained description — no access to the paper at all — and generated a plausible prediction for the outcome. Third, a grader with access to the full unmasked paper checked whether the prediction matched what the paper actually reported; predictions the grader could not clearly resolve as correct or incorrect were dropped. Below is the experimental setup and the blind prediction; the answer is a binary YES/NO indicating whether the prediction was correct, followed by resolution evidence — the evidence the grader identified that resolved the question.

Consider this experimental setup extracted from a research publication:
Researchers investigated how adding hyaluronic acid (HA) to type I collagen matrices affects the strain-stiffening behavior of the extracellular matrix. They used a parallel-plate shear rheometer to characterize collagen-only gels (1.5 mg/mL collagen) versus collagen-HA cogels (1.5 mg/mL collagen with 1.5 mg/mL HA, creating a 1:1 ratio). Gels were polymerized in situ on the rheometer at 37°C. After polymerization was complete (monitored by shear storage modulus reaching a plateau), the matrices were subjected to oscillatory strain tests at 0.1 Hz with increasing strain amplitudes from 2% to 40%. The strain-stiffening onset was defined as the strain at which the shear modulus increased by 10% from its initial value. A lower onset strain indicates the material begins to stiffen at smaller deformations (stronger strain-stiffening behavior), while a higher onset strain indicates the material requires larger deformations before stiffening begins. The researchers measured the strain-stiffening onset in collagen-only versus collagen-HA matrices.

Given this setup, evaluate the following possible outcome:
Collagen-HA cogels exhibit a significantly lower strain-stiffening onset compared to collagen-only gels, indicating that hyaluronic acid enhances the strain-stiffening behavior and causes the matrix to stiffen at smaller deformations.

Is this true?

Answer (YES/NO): NO